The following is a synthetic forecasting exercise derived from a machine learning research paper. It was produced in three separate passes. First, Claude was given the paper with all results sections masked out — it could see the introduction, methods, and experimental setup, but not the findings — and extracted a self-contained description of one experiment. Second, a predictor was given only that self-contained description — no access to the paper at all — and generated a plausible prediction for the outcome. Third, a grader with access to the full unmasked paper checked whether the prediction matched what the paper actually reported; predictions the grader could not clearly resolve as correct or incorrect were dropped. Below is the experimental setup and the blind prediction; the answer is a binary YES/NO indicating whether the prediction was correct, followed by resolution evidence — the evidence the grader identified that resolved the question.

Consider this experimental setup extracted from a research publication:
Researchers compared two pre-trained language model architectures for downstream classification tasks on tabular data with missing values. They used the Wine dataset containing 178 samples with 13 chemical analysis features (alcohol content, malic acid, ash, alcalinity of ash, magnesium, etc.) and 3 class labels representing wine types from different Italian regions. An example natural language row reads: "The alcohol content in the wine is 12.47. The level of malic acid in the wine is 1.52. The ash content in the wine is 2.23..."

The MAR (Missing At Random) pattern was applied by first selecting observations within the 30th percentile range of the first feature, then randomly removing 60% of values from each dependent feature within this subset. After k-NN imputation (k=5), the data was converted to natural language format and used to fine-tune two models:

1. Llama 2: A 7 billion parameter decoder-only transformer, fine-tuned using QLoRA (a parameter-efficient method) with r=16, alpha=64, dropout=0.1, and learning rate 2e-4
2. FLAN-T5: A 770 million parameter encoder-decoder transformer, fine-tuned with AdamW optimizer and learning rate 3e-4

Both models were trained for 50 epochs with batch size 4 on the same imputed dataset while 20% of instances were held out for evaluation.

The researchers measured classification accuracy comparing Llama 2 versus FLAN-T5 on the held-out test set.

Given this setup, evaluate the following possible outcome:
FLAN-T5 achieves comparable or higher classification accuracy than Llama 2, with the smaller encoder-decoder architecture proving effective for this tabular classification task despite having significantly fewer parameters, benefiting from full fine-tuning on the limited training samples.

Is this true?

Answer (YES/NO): NO